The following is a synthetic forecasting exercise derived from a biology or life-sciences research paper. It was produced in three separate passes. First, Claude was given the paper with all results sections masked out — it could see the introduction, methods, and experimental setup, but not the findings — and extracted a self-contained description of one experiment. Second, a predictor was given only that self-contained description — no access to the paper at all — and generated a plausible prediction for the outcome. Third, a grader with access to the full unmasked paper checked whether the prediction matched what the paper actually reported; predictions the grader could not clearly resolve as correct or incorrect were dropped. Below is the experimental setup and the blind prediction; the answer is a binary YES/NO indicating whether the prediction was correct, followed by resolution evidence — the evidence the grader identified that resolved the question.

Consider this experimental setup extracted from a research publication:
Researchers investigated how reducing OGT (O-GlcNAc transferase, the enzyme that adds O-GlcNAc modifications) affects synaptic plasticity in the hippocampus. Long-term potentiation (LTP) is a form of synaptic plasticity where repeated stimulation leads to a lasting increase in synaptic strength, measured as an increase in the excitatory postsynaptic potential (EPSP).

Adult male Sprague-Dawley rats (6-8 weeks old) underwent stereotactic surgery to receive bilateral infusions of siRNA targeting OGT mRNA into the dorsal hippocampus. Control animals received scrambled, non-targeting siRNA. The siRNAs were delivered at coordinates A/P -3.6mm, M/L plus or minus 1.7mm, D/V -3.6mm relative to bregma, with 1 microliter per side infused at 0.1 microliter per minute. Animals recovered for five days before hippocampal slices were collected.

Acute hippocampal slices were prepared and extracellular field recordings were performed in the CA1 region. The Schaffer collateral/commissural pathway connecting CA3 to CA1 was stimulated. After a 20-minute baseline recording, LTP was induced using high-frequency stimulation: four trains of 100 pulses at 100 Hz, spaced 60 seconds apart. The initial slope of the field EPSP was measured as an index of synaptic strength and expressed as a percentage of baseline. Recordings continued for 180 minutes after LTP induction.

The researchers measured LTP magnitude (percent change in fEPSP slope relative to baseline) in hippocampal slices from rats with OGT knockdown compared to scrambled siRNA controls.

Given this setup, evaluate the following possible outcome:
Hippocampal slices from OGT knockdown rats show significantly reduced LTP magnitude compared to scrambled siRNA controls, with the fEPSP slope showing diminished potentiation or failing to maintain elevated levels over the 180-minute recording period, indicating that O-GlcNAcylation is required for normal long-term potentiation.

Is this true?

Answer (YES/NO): NO